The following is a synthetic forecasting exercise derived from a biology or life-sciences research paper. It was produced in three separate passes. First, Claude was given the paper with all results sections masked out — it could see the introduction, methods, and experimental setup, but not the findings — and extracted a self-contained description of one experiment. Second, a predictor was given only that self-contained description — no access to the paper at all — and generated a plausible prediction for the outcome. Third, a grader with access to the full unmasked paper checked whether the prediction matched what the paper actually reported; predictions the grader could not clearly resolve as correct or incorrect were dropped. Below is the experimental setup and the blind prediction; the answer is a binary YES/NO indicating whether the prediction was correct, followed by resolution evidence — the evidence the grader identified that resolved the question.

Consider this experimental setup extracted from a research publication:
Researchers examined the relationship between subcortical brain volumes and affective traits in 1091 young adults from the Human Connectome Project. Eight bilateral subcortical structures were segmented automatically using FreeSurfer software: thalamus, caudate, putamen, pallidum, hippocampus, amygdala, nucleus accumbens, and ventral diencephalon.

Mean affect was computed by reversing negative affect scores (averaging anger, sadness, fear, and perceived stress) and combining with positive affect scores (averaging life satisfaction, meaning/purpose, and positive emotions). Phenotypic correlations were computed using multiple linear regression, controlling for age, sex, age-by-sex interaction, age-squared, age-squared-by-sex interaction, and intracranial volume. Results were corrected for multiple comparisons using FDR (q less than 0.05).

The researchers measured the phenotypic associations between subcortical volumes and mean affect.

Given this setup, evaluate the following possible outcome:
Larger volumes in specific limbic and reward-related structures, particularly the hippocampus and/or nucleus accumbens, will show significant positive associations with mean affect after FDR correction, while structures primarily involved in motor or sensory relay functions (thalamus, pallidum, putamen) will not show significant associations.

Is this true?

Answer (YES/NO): NO